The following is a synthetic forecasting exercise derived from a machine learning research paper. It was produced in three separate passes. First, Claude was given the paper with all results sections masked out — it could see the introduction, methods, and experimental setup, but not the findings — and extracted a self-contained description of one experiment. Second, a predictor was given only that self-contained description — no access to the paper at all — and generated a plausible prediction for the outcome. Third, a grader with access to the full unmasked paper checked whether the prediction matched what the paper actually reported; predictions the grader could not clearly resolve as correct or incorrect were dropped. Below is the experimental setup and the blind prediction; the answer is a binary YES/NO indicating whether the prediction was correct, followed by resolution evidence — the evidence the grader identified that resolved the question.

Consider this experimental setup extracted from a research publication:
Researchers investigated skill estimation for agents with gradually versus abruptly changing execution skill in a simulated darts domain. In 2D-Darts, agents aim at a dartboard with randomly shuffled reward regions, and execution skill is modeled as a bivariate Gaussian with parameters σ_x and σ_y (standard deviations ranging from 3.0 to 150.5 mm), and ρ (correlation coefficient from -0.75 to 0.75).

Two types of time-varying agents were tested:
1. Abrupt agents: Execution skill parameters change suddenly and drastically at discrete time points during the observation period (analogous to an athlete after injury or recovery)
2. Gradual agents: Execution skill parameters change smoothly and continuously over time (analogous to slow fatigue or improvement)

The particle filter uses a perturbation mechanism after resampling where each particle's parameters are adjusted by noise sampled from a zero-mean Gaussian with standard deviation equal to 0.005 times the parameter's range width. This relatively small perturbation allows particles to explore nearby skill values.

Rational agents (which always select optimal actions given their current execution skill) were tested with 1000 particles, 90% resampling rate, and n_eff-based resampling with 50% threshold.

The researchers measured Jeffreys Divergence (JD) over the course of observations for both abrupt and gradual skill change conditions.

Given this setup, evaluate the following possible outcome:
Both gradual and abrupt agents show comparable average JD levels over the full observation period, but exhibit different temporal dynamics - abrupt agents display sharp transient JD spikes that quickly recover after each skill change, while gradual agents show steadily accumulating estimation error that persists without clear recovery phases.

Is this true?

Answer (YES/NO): NO